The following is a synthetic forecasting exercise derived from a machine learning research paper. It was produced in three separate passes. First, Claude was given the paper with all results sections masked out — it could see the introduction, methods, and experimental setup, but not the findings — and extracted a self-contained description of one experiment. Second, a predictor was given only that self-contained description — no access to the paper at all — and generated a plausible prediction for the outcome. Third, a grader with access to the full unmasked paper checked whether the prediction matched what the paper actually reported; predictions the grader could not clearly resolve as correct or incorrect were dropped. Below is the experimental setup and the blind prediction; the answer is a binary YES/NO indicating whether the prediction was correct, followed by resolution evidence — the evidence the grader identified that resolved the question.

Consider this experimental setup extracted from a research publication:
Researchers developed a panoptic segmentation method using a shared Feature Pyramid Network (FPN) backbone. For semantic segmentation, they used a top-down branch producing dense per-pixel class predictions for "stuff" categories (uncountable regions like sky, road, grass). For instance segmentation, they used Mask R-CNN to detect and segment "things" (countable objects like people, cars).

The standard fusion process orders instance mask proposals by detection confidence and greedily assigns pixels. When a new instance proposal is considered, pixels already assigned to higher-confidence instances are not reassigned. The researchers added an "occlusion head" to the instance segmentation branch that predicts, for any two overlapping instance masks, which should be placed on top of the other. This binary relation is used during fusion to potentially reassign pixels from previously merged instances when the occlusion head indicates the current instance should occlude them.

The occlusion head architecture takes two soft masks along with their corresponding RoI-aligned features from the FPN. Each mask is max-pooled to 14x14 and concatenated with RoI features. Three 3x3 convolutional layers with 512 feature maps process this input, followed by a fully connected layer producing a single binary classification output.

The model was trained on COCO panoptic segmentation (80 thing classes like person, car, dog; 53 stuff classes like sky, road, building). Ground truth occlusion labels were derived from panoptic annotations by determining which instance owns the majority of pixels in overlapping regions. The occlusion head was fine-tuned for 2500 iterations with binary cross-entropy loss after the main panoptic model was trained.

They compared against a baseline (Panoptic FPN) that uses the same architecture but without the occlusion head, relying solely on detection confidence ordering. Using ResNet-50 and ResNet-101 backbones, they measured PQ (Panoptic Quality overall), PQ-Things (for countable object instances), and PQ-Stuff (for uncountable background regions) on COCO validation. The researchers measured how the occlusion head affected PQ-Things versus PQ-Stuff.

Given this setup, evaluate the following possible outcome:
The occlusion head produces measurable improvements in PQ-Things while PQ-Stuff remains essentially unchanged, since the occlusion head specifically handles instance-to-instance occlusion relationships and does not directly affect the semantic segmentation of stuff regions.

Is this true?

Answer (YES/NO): YES